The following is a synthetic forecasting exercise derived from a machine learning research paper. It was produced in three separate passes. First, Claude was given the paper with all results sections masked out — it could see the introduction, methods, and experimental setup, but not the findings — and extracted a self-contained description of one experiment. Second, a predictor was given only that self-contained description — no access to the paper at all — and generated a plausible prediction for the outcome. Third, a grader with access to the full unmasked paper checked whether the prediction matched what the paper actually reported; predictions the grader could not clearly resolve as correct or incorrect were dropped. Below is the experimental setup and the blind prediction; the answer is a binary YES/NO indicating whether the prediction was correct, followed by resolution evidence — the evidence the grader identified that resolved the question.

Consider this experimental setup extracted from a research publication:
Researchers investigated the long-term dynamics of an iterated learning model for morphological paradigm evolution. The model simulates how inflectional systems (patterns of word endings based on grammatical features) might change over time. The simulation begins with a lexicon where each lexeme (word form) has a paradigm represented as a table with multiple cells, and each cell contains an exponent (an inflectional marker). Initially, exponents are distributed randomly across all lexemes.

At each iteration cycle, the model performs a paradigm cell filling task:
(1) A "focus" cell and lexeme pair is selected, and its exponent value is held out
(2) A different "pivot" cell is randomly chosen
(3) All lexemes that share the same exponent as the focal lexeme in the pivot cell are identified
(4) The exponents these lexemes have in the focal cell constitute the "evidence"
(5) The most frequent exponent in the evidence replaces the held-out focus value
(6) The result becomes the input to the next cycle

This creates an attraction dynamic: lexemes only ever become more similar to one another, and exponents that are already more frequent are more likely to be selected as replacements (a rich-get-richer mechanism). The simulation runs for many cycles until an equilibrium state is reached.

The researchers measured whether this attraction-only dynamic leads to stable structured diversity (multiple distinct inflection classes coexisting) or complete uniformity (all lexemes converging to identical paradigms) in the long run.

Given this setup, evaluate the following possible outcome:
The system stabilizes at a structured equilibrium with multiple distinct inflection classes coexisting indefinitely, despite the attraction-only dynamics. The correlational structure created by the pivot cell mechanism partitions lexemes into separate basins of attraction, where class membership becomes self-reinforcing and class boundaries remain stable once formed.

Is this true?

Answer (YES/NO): NO